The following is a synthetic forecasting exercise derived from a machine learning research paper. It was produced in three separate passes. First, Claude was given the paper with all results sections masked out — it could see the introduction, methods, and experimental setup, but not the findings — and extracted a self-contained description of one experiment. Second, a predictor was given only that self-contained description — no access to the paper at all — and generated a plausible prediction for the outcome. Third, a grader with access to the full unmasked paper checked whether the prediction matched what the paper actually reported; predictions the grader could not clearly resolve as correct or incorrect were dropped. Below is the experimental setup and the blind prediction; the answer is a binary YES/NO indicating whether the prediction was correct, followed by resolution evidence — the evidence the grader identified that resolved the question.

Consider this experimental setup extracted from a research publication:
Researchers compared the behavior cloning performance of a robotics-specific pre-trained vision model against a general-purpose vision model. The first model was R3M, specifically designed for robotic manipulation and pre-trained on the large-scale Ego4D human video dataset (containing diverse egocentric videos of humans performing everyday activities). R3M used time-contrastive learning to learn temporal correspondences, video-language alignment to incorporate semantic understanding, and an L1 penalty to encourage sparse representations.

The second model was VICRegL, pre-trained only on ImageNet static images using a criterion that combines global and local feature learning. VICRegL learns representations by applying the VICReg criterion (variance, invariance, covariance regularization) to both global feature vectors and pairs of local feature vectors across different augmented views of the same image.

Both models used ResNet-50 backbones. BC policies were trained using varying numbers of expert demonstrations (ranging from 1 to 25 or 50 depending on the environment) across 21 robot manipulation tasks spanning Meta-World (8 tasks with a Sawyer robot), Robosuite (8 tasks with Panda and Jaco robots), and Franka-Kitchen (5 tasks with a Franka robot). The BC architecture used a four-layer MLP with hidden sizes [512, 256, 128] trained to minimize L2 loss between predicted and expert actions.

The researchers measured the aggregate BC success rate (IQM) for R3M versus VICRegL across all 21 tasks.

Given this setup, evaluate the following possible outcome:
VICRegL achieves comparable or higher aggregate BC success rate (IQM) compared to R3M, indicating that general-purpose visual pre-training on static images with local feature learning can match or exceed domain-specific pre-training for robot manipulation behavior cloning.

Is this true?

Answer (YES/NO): YES